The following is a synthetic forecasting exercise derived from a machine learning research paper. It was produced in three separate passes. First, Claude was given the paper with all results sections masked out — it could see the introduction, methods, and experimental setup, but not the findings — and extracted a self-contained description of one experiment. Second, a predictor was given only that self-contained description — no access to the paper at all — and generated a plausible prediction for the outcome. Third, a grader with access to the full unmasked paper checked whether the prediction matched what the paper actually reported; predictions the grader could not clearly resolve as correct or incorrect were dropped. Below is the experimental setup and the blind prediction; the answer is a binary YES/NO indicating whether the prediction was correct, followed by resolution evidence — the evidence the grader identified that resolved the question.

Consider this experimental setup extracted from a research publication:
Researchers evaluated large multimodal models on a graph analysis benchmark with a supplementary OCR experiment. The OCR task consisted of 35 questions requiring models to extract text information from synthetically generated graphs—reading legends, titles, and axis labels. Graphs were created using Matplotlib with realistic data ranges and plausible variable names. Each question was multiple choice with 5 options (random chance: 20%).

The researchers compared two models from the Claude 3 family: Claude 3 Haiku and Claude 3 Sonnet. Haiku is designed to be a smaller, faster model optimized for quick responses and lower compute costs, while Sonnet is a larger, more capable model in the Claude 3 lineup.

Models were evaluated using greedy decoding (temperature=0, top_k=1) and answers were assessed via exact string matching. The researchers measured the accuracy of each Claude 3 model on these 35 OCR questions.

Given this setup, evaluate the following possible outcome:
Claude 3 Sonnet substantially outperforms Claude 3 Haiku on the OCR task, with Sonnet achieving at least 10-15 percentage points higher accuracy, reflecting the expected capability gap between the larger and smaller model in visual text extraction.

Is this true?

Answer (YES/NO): YES